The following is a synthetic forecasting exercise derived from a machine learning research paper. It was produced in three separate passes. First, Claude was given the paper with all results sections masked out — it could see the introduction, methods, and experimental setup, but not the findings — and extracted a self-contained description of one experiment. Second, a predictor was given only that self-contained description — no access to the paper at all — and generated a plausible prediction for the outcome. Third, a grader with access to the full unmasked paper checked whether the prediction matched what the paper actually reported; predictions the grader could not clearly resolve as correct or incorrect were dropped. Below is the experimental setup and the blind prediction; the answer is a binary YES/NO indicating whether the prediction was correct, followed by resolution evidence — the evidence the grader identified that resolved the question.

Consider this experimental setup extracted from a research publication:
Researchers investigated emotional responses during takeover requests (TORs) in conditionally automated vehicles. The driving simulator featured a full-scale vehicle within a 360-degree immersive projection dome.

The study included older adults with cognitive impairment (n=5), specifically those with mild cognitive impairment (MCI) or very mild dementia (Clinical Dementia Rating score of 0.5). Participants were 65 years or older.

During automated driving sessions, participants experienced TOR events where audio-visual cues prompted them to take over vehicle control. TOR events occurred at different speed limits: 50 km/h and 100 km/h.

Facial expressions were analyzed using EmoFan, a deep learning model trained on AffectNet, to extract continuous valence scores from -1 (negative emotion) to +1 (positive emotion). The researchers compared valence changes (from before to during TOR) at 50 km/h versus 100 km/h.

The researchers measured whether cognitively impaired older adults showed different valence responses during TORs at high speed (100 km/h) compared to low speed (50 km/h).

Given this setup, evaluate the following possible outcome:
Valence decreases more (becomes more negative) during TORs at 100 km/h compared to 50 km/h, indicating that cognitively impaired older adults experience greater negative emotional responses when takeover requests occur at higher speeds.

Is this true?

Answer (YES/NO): NO